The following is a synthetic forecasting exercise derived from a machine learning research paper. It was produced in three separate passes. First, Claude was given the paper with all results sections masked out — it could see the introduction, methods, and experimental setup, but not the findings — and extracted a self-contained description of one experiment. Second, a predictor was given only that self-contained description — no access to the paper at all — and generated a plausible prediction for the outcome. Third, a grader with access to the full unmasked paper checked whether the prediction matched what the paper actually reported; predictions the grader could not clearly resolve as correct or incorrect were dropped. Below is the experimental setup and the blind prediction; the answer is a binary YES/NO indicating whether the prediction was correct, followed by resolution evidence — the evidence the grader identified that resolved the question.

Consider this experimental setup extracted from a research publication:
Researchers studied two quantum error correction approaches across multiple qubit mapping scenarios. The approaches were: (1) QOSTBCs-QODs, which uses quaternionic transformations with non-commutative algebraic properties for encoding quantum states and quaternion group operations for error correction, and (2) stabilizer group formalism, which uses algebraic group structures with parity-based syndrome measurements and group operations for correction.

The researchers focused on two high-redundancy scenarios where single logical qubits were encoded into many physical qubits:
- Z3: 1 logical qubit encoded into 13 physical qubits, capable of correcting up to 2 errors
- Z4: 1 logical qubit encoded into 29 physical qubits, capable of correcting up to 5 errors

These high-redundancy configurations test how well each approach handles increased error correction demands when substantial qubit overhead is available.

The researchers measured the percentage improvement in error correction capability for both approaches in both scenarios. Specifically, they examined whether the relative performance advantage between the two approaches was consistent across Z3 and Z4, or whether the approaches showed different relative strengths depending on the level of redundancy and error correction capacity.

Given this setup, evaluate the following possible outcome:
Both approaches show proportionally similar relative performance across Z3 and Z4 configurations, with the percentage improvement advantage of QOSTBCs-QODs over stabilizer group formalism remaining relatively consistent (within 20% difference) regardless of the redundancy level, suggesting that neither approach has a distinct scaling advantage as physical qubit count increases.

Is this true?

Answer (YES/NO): NO